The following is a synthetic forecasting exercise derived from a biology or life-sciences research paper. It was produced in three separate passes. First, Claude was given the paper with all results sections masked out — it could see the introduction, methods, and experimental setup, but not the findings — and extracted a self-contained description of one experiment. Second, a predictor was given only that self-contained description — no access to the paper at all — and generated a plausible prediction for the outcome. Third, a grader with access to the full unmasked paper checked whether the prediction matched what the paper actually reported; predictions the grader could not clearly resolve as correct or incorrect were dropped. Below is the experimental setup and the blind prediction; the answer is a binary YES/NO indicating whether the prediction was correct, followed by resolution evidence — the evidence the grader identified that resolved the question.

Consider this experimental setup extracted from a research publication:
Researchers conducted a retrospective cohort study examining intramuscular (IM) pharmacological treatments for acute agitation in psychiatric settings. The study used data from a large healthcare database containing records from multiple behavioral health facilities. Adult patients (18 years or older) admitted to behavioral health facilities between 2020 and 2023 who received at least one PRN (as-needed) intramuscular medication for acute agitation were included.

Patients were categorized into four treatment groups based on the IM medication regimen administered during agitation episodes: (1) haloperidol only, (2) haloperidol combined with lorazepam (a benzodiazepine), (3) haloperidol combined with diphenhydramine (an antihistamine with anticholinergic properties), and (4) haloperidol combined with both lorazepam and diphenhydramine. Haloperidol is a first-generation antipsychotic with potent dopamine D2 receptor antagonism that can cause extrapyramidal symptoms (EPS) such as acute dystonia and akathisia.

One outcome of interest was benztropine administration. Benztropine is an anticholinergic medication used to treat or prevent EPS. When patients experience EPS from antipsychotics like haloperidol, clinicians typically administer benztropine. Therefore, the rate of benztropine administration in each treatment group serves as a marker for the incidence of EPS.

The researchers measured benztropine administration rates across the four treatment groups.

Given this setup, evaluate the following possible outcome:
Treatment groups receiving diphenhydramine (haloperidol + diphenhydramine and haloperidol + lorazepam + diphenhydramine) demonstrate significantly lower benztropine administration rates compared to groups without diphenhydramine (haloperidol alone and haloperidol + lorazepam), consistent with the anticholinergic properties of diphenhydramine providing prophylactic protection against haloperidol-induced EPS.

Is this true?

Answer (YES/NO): YES